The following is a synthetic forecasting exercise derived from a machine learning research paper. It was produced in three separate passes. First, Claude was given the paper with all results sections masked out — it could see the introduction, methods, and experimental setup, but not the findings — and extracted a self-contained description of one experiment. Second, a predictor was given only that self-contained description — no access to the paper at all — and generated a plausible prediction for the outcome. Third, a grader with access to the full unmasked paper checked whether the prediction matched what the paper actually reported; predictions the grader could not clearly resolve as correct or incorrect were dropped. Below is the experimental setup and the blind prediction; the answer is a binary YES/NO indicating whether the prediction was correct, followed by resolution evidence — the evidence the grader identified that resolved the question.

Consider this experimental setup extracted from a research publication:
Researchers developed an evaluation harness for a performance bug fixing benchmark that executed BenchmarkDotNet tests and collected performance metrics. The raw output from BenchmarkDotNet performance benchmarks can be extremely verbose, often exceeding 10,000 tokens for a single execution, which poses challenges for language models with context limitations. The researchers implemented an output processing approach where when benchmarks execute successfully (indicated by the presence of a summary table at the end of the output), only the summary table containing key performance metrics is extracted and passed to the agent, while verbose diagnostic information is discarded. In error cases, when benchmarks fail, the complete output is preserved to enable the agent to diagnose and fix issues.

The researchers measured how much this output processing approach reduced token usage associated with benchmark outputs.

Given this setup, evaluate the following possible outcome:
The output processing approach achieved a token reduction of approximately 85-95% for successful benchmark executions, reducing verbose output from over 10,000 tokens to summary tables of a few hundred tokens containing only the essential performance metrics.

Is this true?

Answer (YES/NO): YES